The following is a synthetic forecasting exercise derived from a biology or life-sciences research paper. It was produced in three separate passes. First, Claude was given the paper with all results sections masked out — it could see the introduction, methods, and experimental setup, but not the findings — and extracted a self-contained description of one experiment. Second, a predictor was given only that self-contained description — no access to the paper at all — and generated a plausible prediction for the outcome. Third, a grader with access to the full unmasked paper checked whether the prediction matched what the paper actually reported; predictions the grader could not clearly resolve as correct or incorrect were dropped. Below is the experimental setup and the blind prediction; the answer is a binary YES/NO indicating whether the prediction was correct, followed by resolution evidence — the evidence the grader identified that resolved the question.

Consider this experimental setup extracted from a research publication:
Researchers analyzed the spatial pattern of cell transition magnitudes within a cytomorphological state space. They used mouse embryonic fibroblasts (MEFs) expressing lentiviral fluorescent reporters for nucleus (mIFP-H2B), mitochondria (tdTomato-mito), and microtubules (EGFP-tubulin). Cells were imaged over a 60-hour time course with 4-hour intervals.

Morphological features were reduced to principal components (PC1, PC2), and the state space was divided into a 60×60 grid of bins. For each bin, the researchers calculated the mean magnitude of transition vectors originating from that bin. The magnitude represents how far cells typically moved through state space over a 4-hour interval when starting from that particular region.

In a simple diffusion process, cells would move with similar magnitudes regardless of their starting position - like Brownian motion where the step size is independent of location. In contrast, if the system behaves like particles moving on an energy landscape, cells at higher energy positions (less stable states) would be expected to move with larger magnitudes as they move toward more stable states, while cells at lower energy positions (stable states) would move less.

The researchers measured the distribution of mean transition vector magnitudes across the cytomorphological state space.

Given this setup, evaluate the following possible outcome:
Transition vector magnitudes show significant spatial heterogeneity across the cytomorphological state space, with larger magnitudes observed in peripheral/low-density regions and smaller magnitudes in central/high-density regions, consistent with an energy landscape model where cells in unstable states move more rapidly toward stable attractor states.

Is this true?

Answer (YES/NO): YES